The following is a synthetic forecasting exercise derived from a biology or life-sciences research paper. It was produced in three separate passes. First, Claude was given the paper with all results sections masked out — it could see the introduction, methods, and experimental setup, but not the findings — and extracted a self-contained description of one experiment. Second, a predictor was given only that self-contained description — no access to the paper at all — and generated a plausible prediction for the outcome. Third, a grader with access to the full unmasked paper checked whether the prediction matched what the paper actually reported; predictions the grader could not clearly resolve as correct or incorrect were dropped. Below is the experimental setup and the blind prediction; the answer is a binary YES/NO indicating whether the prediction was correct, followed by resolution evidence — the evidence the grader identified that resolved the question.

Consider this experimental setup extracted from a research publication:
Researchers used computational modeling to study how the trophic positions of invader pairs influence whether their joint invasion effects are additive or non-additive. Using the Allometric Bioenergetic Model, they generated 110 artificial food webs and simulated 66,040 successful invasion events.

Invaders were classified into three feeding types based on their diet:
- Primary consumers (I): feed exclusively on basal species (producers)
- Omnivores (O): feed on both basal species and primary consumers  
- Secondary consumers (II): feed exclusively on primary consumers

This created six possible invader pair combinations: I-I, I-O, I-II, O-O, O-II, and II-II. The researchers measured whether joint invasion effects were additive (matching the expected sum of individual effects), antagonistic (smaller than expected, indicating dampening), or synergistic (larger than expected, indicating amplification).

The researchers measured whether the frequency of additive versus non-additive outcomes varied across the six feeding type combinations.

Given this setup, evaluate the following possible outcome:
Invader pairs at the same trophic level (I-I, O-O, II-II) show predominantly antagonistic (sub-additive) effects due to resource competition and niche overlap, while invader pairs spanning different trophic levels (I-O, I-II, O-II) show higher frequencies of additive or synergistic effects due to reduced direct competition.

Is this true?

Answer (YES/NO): NO